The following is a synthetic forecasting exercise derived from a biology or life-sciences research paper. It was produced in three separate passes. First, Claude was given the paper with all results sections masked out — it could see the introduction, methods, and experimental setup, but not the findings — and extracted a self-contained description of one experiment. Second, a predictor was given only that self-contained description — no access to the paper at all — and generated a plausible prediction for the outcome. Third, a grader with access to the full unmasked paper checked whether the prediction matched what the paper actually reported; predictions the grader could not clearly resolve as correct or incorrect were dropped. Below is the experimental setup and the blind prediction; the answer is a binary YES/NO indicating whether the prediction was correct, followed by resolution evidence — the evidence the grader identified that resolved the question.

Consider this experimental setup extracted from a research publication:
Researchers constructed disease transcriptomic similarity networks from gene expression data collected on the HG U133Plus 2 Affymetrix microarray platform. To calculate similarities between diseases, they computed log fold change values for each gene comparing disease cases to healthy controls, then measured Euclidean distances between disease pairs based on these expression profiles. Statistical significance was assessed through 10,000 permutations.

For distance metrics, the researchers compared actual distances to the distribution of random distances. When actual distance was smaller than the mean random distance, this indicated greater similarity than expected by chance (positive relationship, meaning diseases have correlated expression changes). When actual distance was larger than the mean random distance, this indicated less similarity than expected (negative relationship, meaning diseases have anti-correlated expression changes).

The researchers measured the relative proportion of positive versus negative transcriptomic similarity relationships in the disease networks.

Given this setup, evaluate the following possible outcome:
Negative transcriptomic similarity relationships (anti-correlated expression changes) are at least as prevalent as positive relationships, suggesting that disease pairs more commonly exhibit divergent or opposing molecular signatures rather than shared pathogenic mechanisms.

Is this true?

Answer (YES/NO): NO